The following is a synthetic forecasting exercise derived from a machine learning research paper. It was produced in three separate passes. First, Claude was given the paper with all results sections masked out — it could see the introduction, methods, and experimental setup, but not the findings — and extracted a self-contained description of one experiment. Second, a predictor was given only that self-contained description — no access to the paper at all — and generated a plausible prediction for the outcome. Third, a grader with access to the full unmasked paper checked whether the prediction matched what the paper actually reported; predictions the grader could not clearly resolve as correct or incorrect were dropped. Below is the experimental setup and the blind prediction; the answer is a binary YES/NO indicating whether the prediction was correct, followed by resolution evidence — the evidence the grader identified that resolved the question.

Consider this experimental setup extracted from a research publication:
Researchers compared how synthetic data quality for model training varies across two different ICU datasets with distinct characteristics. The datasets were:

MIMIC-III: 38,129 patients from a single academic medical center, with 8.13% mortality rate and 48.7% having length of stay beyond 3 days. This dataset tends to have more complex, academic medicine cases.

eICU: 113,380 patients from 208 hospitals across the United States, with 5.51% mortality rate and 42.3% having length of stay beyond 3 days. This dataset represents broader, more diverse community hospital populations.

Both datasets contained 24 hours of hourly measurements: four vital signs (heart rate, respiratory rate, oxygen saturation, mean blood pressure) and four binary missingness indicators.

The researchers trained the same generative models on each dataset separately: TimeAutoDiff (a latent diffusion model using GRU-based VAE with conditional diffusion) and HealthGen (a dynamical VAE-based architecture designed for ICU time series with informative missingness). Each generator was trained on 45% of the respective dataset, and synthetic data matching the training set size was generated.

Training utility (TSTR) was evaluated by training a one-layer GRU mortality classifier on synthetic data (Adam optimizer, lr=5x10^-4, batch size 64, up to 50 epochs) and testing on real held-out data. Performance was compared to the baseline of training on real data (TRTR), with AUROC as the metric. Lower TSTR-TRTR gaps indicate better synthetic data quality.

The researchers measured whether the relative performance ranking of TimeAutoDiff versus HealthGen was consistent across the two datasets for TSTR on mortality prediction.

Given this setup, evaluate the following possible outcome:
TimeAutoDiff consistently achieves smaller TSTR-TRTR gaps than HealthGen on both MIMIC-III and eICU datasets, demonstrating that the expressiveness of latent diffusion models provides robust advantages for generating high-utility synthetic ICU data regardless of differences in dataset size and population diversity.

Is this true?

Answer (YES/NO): YES